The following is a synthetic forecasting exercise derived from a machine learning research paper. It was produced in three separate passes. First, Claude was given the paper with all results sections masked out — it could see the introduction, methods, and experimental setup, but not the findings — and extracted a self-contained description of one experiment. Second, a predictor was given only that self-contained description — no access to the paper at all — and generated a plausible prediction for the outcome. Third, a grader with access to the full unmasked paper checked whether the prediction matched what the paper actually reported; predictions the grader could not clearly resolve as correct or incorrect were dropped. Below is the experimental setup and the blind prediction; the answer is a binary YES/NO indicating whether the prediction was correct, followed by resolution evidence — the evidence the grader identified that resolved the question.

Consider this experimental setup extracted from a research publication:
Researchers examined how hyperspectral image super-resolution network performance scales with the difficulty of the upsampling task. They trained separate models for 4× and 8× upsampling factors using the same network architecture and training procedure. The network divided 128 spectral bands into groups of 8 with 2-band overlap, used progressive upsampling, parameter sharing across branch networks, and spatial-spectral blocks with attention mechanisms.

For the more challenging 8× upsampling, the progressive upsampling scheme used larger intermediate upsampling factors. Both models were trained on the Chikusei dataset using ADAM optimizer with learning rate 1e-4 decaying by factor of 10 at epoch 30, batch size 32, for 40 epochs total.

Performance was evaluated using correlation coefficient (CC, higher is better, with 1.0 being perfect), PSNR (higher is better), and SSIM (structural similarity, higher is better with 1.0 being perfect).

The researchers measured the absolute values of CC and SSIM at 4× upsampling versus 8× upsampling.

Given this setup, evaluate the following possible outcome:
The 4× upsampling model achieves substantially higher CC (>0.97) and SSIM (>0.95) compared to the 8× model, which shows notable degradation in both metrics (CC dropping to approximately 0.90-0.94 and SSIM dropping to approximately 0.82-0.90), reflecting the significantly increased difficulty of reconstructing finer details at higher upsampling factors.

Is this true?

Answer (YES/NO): NO